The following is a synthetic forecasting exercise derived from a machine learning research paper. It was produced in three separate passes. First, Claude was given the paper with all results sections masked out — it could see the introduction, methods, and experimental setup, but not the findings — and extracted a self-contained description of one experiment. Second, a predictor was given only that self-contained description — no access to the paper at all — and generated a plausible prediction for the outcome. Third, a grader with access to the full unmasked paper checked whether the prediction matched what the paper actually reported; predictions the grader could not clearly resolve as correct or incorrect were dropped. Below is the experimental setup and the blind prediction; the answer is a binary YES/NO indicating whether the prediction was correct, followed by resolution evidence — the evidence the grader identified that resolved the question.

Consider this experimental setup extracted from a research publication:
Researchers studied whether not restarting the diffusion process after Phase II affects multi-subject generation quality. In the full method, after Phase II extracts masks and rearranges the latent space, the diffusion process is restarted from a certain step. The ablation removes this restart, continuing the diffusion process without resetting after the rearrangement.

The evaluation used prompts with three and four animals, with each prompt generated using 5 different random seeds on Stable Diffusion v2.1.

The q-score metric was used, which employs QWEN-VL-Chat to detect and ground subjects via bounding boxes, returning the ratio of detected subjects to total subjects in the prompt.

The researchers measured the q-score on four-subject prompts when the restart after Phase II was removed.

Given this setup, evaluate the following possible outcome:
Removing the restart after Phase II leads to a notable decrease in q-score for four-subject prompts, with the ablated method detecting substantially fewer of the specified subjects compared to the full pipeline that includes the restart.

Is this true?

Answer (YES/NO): NO